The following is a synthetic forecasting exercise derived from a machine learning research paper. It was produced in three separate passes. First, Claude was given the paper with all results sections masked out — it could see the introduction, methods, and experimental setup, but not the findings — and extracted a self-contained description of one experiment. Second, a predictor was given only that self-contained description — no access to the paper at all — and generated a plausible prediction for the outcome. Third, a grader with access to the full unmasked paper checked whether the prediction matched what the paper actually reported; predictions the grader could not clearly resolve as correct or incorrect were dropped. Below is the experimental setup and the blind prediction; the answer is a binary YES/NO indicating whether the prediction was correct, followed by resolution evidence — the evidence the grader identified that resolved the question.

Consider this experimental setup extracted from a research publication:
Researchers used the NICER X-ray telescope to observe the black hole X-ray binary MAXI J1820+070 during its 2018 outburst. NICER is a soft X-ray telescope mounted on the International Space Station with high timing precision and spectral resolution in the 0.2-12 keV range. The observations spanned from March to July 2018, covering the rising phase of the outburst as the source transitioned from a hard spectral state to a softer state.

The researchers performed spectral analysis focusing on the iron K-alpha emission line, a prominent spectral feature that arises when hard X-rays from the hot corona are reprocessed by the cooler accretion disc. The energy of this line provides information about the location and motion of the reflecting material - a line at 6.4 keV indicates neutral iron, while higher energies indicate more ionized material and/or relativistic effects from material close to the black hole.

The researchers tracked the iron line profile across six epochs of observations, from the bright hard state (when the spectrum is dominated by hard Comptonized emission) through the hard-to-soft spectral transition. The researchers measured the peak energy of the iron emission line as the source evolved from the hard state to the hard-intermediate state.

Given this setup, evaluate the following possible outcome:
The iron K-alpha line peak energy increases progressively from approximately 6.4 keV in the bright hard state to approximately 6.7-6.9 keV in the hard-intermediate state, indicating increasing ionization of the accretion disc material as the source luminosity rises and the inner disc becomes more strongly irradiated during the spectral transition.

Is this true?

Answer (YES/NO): NO